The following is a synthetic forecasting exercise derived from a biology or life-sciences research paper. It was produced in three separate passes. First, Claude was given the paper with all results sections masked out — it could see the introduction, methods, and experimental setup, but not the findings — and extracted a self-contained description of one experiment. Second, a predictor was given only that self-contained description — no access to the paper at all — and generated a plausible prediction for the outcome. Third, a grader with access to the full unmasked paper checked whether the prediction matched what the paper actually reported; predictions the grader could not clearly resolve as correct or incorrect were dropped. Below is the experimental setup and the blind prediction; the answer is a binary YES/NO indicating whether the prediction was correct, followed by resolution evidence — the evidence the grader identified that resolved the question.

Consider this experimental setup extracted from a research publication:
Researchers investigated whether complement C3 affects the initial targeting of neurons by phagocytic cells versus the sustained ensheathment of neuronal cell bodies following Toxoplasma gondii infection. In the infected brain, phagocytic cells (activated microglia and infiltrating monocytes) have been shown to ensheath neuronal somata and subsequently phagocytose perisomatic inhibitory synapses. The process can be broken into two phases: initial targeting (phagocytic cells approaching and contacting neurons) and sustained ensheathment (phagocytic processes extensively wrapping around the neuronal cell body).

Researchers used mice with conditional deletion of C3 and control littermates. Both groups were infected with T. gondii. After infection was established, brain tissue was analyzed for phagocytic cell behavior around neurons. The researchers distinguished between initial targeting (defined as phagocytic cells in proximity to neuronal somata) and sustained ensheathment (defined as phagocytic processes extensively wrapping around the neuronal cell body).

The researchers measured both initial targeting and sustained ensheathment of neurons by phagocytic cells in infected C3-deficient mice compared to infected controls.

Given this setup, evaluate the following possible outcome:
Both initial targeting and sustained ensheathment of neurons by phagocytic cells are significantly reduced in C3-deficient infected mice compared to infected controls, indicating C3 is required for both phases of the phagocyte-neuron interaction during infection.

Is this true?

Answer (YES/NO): NO